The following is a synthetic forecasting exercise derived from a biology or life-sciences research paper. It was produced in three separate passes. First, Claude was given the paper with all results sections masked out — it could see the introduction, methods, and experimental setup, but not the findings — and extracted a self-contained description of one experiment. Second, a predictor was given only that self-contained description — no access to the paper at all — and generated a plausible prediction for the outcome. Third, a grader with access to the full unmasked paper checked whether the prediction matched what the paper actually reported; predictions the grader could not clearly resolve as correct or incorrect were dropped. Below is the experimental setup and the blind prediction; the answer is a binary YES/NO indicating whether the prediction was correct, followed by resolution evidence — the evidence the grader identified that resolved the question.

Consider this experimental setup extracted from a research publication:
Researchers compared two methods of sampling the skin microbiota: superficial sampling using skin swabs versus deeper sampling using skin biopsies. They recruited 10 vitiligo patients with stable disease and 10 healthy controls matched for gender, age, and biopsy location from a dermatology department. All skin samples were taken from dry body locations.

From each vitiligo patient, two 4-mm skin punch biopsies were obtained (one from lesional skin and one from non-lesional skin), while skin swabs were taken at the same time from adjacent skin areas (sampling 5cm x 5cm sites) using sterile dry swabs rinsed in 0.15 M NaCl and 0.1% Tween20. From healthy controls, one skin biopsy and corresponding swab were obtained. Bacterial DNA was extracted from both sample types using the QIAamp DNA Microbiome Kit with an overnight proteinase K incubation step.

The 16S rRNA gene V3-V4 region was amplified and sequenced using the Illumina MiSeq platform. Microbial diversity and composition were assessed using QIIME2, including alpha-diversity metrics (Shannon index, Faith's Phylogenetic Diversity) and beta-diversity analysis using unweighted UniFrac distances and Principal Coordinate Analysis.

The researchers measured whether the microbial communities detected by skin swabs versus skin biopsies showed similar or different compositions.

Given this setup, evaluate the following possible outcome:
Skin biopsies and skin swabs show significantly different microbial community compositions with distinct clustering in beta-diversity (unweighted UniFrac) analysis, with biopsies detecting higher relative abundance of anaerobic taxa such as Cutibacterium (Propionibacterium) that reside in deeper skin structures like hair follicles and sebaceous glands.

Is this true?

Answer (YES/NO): NO